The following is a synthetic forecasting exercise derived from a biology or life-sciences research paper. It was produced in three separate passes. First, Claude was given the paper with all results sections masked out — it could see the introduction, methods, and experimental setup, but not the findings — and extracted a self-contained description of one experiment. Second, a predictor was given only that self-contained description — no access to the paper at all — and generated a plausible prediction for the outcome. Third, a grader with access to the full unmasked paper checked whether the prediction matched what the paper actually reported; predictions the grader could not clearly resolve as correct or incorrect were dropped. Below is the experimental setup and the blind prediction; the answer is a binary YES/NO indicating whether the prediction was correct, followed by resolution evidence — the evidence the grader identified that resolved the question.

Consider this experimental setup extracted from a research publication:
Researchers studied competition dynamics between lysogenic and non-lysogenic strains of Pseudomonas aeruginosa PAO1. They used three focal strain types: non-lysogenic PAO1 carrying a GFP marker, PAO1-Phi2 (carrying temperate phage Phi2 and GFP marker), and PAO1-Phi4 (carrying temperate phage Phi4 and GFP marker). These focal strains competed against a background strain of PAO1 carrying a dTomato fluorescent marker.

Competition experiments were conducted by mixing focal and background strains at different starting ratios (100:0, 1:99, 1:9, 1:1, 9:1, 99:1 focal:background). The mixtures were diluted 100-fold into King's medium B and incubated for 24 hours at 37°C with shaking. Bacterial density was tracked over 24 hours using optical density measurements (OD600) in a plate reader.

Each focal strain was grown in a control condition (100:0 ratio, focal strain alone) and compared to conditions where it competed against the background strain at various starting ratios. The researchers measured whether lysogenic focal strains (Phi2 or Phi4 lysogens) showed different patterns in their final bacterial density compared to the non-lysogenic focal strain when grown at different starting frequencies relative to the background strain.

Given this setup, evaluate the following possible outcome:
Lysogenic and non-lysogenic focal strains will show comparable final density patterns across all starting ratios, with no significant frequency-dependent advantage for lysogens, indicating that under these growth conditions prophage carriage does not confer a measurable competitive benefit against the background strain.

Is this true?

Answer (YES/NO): NO